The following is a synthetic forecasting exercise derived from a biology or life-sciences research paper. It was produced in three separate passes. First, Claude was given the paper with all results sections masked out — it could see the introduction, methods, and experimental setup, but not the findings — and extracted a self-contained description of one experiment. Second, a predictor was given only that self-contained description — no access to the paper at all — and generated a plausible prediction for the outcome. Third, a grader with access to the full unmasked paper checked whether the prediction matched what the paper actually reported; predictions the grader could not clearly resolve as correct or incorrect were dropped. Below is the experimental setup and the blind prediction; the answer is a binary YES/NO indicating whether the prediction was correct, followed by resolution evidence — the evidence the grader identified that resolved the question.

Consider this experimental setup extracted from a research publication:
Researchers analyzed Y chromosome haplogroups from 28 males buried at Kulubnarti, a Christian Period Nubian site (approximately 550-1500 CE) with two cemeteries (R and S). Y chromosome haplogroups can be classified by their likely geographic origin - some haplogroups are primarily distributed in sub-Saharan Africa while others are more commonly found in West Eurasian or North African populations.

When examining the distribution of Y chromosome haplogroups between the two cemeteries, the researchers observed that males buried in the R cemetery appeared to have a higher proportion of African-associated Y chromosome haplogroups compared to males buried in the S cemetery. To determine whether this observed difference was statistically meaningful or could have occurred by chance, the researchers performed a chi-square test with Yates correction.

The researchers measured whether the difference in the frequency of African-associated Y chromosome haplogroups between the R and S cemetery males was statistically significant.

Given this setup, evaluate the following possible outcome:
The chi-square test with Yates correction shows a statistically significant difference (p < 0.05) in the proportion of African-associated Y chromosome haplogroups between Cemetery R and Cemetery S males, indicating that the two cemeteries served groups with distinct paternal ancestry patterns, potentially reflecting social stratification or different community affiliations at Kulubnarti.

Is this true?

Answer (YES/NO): NO